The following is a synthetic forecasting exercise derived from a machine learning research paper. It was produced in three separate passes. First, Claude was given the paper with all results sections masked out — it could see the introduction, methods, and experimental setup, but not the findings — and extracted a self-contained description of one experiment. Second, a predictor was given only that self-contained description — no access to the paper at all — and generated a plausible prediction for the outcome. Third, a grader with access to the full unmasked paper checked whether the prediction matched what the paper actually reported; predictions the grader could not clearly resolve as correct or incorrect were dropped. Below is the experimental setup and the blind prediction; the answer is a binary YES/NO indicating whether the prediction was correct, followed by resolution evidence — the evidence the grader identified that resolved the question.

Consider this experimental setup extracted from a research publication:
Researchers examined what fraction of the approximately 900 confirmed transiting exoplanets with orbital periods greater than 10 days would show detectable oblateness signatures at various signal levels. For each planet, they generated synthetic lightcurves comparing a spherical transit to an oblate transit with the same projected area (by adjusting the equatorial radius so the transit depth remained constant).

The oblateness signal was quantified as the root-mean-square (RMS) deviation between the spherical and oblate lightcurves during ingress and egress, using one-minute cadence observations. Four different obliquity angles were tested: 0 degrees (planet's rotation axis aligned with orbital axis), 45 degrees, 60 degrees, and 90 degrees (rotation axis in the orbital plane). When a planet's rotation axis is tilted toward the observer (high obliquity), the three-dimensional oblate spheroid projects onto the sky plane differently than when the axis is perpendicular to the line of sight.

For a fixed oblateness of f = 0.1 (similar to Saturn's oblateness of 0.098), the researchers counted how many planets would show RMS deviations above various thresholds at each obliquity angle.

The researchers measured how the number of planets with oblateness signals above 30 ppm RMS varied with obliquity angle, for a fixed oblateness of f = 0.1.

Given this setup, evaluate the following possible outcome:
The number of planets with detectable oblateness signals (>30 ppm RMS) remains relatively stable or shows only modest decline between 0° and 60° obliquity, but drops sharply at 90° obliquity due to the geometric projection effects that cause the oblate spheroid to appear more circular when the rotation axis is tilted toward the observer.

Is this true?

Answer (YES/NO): NO